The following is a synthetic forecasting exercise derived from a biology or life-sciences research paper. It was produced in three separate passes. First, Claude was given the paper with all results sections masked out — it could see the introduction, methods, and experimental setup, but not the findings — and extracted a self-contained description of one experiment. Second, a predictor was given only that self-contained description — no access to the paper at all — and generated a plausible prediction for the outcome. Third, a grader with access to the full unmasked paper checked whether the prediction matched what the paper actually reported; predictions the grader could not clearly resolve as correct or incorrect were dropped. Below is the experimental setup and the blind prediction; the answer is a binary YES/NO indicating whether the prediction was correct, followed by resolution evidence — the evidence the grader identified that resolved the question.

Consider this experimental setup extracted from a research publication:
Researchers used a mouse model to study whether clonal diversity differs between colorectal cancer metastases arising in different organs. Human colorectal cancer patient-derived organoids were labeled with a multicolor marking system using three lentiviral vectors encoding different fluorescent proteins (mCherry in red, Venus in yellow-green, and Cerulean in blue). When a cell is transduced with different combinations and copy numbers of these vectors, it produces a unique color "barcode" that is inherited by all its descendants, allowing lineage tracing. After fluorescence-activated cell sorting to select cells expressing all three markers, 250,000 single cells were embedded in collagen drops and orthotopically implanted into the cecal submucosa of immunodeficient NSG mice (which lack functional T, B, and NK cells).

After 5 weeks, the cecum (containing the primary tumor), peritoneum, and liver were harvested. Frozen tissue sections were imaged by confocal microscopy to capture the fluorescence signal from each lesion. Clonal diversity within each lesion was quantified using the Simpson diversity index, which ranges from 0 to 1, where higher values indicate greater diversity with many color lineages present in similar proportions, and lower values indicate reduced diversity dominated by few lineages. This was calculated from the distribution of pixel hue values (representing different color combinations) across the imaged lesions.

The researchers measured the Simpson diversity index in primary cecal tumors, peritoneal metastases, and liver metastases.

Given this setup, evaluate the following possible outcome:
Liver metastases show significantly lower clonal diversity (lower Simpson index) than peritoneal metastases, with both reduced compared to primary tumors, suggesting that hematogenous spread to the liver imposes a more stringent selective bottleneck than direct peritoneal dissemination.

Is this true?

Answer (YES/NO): NO